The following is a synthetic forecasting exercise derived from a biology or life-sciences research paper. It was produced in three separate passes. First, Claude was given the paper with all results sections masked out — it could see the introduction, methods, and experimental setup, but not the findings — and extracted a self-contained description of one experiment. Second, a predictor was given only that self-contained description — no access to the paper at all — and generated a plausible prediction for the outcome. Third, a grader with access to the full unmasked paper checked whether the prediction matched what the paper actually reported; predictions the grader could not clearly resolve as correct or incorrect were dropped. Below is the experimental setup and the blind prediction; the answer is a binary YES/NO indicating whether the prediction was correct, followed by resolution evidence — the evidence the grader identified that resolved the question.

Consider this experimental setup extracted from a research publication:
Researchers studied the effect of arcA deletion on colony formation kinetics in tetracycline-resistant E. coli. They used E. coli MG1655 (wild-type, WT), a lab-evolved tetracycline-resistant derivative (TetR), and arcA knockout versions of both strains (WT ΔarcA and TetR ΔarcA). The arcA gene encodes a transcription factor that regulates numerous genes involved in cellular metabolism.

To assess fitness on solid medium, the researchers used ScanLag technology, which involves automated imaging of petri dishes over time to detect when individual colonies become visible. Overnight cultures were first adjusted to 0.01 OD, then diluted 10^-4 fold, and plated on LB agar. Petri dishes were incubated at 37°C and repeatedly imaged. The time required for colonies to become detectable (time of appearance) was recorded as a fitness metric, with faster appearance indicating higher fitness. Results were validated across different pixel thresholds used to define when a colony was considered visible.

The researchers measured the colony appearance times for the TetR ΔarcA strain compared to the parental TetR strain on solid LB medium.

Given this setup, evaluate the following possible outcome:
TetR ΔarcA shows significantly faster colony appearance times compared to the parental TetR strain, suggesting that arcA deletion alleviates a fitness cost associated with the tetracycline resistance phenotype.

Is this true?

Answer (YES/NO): NO